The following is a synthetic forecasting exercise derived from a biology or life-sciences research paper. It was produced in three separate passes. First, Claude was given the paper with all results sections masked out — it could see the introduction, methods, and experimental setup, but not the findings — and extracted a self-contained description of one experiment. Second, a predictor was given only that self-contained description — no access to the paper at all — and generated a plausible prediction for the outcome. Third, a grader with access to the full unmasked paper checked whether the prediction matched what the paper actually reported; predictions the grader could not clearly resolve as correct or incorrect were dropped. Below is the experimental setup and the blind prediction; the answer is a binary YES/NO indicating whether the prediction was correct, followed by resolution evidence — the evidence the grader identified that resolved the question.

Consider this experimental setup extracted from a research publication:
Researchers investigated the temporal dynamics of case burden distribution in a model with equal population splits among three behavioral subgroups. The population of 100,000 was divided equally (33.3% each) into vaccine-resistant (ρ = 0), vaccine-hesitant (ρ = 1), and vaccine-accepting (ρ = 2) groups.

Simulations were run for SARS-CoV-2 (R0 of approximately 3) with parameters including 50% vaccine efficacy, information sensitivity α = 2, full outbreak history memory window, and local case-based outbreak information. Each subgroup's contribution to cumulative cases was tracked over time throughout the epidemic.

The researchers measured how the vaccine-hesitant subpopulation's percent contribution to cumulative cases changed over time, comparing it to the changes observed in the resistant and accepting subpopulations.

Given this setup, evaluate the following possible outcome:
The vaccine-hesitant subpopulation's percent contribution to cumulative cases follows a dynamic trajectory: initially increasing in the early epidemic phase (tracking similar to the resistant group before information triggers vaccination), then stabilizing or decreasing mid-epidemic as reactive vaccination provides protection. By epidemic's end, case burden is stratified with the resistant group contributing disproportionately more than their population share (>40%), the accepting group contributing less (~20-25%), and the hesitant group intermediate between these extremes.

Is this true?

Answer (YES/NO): NO